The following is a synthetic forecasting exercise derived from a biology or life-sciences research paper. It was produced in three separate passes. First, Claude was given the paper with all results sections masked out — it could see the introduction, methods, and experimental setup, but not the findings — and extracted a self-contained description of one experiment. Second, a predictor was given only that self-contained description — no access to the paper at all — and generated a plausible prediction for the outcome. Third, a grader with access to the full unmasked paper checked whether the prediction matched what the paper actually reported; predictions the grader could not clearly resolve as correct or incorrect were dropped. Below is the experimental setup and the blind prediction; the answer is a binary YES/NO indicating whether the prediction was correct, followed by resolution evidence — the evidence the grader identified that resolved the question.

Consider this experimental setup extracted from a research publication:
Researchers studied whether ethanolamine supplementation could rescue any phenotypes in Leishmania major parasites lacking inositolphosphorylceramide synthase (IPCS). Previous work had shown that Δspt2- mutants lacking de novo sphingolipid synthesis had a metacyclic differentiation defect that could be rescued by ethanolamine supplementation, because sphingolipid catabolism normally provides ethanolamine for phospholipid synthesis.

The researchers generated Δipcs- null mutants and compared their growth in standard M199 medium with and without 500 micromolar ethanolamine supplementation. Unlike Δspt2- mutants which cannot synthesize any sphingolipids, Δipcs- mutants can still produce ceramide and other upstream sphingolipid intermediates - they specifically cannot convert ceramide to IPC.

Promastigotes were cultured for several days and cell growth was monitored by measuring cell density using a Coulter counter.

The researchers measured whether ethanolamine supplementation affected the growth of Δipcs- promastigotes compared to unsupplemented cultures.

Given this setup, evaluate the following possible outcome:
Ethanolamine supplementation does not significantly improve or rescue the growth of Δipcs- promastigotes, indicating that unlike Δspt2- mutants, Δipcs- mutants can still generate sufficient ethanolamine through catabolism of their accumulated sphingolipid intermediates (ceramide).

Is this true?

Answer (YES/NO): YES